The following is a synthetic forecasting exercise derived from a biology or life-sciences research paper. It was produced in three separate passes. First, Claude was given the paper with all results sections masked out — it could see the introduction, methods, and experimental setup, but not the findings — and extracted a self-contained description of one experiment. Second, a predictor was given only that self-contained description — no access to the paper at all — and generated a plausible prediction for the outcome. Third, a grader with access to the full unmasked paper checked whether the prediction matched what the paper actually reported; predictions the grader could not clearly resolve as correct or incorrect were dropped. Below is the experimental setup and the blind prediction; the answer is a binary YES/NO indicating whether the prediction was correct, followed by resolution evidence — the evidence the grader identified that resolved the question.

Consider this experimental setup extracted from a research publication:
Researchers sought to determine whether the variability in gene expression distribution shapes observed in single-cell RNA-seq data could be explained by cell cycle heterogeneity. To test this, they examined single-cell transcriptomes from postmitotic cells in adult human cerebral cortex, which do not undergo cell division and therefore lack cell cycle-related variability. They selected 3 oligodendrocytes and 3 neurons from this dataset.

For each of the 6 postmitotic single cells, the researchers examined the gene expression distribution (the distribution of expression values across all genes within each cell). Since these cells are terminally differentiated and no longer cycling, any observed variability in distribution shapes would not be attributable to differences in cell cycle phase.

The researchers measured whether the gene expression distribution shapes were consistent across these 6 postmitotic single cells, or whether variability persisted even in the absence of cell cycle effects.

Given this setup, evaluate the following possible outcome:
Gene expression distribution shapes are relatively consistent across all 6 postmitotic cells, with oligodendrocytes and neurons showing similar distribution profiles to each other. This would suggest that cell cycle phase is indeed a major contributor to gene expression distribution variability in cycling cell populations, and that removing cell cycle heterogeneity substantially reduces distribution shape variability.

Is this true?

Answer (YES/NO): NO